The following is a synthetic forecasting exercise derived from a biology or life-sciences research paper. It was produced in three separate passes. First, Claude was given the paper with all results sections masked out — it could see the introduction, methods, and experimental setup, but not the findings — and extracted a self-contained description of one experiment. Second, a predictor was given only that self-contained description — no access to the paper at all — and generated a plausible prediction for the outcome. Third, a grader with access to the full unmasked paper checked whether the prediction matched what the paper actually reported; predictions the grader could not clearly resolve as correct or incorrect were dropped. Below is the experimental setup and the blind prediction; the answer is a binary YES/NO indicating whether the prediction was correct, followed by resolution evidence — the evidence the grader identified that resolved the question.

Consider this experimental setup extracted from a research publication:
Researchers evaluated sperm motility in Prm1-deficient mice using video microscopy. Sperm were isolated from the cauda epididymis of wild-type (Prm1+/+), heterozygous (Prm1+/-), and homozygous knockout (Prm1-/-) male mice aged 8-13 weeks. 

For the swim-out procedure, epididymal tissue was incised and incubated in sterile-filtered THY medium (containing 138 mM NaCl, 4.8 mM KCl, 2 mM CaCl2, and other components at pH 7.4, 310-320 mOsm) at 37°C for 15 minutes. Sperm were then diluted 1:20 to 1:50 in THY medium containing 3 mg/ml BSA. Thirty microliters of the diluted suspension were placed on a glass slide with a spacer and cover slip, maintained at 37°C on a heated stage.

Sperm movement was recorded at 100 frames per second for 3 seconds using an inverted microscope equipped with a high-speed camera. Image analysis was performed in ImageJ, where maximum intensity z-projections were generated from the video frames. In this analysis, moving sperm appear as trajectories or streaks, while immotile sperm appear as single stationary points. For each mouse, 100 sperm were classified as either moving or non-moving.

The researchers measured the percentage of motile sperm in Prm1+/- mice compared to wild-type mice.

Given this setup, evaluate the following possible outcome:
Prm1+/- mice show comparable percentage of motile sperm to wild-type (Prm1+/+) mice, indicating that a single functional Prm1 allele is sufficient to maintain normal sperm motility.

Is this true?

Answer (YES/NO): NO